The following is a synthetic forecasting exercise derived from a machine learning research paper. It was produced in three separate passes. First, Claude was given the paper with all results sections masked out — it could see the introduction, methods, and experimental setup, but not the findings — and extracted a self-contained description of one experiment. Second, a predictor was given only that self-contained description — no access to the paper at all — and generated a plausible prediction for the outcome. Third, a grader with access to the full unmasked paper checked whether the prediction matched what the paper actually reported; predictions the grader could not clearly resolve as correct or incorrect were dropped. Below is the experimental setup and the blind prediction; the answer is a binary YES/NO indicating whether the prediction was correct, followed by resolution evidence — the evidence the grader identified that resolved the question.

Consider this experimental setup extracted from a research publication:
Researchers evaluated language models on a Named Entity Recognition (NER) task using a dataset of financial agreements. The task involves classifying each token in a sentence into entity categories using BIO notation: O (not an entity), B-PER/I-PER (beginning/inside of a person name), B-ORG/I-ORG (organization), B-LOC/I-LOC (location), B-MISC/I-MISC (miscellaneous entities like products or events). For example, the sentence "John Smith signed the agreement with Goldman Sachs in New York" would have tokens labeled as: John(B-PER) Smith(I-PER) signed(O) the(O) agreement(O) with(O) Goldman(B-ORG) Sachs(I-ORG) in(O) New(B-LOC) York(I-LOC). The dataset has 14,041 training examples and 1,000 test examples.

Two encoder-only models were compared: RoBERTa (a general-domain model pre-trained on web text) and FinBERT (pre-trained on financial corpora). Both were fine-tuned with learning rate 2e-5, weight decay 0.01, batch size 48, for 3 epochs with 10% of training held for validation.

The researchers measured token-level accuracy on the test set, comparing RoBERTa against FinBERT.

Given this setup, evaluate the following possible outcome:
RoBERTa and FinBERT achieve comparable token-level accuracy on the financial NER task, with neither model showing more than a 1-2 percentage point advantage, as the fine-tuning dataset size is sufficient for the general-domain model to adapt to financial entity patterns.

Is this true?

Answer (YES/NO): YES